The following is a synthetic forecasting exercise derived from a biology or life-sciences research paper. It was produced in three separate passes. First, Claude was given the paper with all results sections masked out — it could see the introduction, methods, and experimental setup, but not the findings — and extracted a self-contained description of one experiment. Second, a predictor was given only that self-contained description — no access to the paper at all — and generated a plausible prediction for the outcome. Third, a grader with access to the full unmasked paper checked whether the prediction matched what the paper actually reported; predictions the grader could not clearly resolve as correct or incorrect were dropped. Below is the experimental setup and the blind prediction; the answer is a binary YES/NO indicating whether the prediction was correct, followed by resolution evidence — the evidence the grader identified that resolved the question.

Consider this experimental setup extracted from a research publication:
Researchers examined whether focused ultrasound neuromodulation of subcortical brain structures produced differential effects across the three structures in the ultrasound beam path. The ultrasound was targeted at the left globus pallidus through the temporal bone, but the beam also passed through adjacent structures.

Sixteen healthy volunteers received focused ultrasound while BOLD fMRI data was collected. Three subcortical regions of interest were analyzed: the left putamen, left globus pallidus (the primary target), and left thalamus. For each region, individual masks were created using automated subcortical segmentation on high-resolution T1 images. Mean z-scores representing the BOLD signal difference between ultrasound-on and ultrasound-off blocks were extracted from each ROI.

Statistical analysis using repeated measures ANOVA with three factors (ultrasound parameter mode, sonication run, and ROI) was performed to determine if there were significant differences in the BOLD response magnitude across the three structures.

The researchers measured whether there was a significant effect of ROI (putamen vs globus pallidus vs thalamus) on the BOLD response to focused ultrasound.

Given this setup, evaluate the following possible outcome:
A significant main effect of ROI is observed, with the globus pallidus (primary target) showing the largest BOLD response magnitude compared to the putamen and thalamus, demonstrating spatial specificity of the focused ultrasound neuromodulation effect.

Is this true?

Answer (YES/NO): NO